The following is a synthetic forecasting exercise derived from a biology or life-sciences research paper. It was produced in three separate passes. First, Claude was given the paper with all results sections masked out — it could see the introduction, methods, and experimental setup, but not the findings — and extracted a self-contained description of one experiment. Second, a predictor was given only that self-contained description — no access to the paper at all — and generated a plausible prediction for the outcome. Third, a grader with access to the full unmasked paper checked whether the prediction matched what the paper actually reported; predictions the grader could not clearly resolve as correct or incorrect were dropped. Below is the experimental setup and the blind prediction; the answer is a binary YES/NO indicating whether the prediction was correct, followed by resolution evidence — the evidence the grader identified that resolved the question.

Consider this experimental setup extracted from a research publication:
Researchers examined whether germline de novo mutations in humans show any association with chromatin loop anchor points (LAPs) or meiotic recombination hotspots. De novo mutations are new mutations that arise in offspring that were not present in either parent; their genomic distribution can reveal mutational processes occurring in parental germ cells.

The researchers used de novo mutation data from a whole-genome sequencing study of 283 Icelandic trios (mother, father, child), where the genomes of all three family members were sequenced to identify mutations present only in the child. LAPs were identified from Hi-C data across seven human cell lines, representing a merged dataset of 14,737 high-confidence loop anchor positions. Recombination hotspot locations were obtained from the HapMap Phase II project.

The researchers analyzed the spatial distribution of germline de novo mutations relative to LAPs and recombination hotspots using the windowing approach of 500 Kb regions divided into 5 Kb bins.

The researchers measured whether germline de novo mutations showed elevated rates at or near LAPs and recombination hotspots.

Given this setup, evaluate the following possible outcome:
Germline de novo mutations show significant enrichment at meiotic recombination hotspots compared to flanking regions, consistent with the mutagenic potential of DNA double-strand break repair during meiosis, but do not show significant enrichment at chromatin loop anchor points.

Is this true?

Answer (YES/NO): NO